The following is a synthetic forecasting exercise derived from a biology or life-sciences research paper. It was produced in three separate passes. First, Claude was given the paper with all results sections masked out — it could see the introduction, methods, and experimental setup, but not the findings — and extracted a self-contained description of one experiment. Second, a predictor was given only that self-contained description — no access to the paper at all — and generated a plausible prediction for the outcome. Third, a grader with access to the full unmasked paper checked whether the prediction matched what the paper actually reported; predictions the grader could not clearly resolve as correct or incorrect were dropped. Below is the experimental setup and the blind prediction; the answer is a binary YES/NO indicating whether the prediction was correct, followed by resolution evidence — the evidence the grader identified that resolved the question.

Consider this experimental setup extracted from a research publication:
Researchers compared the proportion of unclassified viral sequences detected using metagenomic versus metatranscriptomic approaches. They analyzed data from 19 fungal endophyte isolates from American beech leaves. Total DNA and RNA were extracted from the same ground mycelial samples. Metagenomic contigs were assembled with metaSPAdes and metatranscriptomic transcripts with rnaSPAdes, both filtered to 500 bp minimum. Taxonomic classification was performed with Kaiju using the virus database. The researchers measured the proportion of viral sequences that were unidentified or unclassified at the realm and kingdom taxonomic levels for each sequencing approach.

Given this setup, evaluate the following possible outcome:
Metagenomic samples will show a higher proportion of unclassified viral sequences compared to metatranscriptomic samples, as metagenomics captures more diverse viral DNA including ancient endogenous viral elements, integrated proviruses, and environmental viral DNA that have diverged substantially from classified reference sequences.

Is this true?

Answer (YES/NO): NO